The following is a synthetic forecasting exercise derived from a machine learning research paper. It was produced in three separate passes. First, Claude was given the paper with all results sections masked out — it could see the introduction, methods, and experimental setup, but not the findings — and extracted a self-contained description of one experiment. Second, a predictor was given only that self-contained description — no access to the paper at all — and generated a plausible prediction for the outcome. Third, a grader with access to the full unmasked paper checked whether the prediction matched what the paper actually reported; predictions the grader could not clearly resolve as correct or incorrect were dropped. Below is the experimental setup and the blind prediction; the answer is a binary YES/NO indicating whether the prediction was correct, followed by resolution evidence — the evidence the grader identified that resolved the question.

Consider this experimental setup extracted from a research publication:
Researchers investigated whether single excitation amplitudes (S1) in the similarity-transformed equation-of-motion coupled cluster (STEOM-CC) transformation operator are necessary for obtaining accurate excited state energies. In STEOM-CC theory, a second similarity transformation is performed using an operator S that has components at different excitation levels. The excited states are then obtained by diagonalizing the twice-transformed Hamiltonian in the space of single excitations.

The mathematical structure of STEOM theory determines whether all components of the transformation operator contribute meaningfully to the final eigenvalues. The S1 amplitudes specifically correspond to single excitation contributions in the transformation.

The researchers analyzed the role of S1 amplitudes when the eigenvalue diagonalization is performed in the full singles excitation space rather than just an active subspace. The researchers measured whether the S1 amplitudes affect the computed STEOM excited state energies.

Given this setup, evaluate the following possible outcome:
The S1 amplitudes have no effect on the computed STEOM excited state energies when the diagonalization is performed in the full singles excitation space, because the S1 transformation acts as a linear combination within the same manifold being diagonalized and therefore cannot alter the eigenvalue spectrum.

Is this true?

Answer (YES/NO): YES